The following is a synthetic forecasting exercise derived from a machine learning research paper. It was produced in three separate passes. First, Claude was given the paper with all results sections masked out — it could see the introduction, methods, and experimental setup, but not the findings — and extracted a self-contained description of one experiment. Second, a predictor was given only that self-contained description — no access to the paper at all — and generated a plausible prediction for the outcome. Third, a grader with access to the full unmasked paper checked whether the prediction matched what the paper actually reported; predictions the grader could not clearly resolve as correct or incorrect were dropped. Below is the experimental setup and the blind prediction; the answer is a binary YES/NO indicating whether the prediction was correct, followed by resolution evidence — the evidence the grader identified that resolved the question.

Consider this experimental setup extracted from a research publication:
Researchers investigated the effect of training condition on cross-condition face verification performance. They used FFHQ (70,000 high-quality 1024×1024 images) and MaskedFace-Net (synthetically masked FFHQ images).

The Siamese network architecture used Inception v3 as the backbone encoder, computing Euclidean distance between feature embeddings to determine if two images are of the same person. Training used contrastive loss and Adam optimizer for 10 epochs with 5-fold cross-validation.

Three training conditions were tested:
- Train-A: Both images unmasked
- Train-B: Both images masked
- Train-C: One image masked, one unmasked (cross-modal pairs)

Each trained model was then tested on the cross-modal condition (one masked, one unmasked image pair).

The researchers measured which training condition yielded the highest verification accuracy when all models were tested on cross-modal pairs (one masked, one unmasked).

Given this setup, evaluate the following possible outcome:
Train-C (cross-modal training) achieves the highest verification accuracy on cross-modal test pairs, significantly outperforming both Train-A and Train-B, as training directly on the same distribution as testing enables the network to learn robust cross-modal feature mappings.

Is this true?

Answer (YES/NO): YES